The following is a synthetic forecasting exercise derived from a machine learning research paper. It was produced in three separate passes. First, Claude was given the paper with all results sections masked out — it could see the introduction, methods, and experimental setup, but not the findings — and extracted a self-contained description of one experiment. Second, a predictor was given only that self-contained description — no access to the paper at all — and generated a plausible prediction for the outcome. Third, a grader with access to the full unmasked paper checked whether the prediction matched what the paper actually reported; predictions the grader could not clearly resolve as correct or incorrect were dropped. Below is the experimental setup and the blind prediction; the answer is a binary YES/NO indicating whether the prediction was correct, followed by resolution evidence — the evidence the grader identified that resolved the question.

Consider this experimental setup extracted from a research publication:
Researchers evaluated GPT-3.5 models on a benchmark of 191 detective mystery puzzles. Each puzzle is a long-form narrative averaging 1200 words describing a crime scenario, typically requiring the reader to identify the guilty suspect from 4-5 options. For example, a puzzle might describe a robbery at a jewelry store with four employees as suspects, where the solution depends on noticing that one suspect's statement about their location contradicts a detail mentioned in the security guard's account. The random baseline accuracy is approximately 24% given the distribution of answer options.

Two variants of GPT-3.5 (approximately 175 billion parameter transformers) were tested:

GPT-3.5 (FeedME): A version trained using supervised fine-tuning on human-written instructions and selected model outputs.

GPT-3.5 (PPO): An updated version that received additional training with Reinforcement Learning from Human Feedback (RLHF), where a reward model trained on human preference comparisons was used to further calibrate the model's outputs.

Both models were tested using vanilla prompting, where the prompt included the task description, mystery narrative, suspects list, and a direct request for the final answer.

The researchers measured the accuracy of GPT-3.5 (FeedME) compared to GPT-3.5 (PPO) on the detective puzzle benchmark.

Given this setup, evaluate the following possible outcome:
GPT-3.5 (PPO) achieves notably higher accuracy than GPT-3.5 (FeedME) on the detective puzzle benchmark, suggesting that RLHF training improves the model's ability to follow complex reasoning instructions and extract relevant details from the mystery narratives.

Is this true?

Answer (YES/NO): NO